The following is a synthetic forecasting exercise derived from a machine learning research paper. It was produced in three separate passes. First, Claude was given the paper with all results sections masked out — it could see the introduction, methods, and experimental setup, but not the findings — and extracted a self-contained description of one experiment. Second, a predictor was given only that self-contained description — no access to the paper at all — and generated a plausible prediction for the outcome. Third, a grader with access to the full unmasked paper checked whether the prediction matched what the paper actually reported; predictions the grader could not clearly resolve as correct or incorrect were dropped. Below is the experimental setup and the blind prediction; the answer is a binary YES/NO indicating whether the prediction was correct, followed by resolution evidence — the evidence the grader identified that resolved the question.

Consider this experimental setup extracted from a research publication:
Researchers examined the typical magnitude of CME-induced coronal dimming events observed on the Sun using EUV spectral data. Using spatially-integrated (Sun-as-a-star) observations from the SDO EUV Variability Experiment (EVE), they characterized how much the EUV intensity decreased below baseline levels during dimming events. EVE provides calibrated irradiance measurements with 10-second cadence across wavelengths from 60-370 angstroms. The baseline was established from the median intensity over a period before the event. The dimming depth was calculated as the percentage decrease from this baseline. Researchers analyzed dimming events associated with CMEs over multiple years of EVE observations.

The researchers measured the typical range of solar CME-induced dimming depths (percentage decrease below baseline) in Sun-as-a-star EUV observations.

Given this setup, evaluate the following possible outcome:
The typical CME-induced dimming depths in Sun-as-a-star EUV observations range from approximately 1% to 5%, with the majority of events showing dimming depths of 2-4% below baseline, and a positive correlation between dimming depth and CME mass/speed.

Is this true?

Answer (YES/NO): NO